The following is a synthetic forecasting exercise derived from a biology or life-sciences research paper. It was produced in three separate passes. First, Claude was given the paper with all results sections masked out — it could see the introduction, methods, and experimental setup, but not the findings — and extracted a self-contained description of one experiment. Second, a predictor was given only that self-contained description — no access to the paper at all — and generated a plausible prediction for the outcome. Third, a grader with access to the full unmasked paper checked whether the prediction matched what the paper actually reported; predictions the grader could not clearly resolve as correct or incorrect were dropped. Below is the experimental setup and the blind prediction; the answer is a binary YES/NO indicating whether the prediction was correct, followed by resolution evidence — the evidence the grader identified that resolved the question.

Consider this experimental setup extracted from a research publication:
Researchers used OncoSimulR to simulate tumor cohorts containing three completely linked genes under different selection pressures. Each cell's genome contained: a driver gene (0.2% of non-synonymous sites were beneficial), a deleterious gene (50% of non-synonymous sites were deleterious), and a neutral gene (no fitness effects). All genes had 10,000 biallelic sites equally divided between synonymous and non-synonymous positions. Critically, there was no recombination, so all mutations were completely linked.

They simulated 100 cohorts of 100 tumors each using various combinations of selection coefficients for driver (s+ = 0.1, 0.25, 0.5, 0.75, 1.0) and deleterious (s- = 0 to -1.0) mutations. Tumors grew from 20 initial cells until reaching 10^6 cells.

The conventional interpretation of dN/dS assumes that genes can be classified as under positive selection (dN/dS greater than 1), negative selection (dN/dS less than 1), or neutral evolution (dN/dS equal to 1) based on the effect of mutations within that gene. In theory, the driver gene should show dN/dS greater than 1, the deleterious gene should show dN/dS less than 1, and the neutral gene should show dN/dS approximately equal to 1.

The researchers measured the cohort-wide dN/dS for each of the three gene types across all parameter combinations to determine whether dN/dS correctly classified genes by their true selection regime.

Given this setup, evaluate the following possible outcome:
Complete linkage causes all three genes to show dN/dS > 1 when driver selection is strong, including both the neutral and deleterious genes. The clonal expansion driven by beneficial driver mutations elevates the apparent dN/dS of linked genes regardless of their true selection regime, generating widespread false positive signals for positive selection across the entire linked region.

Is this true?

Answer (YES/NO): NO